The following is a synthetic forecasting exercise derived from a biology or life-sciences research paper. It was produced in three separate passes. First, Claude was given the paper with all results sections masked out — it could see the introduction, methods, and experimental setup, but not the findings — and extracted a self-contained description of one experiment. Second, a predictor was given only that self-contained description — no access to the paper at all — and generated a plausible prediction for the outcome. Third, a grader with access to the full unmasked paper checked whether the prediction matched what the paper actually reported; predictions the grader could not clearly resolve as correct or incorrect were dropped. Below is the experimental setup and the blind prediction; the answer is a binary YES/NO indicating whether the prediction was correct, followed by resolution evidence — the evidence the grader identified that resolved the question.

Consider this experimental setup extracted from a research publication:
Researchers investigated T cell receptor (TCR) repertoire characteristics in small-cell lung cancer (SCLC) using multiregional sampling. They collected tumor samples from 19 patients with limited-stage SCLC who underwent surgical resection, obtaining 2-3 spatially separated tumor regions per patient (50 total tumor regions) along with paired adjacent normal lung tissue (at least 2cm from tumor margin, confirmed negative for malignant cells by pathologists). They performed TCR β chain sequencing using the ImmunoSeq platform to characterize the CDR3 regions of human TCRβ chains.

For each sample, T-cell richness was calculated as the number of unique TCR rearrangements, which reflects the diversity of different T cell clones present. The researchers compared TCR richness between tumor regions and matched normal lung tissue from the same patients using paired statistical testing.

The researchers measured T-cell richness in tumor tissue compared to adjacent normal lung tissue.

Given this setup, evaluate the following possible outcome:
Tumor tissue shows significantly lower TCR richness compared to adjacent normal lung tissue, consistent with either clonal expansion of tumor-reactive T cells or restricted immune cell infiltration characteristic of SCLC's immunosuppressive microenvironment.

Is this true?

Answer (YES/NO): YES